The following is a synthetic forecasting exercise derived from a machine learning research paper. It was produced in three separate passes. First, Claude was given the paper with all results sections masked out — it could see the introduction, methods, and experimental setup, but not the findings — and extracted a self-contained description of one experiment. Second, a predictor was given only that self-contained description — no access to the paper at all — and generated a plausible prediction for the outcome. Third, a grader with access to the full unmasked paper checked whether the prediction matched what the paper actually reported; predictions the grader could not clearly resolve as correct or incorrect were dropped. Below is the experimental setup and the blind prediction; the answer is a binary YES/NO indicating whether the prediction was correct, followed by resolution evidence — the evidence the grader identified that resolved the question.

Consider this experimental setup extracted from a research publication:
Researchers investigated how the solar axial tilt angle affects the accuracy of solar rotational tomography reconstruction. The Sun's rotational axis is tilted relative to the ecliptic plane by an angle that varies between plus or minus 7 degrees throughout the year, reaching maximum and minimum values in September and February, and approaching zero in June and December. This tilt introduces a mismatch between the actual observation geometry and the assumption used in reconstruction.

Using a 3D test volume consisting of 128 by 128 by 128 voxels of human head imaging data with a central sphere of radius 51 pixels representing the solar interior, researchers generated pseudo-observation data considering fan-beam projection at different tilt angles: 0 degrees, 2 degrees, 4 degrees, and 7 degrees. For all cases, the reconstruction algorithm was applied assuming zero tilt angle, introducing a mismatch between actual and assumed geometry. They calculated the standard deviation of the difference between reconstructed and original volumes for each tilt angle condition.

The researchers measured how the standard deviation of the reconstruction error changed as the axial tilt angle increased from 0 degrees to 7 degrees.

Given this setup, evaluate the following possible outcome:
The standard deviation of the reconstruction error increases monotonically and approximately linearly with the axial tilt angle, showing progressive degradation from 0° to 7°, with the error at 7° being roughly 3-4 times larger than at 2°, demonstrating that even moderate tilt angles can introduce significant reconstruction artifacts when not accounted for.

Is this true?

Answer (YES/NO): NO